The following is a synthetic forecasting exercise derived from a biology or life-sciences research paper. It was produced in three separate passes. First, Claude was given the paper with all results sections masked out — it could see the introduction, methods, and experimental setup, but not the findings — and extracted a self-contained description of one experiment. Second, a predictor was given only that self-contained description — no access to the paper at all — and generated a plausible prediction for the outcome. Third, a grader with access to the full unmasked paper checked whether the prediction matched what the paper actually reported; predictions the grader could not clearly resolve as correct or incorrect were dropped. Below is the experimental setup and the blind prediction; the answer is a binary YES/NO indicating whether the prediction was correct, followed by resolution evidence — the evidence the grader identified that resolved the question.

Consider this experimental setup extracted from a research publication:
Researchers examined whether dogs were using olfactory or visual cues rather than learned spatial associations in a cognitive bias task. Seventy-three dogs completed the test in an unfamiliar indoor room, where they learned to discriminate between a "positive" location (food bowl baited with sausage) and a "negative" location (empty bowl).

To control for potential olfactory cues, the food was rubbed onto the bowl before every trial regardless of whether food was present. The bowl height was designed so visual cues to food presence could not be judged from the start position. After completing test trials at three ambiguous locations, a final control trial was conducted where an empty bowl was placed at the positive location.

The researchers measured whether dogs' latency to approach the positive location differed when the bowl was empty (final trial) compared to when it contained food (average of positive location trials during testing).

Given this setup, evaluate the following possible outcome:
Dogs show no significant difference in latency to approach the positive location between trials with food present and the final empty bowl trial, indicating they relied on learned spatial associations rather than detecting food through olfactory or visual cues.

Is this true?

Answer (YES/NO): YES